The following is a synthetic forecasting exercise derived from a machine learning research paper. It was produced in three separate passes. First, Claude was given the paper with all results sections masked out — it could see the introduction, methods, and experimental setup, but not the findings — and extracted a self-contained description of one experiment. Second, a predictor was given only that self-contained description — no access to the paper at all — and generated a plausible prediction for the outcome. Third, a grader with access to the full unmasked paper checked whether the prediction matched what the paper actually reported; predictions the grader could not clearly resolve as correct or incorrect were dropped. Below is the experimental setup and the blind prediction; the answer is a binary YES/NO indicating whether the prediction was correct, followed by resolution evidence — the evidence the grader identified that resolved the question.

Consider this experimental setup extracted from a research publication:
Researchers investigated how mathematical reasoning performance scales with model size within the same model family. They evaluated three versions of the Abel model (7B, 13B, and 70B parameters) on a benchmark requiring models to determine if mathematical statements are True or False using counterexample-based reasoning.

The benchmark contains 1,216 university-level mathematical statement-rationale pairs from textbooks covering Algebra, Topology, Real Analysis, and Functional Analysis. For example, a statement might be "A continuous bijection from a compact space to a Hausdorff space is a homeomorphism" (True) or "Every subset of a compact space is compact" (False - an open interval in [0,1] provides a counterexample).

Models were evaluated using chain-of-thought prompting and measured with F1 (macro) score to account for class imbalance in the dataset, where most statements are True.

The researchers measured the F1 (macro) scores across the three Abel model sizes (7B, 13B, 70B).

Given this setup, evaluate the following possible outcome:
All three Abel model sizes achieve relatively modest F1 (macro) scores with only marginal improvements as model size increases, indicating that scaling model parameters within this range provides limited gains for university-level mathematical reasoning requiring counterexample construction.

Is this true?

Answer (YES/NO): NO